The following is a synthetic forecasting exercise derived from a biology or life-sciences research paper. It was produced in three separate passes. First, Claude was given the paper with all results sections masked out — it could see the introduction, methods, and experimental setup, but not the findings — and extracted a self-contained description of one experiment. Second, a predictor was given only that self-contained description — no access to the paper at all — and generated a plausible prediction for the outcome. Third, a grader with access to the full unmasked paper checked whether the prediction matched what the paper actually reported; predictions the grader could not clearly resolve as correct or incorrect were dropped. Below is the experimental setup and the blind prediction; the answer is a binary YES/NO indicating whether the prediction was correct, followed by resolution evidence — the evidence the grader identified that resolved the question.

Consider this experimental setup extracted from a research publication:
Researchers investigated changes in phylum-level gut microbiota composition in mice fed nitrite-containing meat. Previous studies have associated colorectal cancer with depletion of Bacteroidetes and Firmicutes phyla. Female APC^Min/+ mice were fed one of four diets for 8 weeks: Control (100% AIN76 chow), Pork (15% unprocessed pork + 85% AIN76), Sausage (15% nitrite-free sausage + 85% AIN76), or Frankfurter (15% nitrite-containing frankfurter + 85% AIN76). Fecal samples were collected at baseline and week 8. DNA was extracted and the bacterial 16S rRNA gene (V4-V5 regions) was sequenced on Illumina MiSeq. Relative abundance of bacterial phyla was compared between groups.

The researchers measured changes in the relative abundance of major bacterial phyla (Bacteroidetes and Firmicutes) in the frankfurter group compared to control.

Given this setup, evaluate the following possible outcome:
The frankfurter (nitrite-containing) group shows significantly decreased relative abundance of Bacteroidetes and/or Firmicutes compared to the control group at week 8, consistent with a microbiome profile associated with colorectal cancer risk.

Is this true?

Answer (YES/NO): NO